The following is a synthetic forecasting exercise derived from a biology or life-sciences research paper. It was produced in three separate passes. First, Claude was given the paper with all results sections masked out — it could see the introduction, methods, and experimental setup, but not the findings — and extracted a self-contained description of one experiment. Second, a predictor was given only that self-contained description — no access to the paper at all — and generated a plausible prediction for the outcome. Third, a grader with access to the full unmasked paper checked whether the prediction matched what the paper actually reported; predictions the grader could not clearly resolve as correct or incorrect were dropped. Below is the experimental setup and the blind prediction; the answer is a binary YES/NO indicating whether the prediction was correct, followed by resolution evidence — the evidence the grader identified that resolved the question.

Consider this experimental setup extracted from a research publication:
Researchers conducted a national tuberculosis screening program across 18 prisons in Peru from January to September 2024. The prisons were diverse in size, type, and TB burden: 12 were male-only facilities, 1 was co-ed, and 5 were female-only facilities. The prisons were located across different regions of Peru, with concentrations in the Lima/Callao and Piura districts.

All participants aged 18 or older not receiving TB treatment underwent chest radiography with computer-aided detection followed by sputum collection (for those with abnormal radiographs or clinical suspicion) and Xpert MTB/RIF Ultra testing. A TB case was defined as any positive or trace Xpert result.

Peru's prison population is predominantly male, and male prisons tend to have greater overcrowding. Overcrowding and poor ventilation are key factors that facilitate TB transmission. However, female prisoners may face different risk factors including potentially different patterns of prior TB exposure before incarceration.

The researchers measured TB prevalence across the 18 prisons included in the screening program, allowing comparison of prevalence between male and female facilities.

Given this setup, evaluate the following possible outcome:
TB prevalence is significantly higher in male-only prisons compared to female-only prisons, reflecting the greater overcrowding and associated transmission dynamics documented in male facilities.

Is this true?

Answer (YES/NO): YES